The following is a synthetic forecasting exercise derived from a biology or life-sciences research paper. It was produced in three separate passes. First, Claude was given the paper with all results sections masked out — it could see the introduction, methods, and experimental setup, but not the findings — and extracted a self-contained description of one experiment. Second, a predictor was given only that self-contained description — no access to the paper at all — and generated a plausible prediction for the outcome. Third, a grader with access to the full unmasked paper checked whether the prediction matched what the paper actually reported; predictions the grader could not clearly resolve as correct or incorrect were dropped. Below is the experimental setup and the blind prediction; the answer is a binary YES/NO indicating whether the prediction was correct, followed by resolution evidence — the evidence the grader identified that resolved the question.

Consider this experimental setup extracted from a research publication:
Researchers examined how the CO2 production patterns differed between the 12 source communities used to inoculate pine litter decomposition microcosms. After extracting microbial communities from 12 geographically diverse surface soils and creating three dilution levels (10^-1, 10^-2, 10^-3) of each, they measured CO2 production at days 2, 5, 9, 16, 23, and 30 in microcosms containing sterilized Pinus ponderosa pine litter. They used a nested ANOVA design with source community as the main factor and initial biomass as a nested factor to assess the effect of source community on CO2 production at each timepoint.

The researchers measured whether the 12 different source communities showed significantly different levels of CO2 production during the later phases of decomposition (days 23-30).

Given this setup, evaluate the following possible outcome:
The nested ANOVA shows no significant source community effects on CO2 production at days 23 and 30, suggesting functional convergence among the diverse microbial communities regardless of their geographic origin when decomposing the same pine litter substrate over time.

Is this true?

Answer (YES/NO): NO